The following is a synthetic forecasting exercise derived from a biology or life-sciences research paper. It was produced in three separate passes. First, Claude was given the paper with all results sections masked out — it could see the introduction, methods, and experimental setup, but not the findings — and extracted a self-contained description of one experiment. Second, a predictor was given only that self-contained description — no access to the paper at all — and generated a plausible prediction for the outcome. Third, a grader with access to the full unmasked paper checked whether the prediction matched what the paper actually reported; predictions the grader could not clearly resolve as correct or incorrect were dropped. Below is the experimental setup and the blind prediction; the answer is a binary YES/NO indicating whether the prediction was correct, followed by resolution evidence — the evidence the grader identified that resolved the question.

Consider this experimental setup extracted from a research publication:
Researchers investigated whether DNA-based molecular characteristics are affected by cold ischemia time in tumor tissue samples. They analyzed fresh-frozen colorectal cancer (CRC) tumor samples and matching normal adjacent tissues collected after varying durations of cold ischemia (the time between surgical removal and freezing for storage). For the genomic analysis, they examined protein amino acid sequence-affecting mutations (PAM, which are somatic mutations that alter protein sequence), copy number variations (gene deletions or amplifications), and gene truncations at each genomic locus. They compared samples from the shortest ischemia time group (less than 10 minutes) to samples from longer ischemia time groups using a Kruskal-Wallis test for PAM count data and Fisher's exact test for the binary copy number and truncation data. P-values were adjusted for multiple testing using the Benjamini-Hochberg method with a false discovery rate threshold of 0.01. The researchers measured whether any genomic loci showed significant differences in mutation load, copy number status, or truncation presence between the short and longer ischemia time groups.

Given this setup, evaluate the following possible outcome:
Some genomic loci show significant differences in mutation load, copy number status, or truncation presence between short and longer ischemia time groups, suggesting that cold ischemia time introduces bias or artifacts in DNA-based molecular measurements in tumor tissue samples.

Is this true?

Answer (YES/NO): NO